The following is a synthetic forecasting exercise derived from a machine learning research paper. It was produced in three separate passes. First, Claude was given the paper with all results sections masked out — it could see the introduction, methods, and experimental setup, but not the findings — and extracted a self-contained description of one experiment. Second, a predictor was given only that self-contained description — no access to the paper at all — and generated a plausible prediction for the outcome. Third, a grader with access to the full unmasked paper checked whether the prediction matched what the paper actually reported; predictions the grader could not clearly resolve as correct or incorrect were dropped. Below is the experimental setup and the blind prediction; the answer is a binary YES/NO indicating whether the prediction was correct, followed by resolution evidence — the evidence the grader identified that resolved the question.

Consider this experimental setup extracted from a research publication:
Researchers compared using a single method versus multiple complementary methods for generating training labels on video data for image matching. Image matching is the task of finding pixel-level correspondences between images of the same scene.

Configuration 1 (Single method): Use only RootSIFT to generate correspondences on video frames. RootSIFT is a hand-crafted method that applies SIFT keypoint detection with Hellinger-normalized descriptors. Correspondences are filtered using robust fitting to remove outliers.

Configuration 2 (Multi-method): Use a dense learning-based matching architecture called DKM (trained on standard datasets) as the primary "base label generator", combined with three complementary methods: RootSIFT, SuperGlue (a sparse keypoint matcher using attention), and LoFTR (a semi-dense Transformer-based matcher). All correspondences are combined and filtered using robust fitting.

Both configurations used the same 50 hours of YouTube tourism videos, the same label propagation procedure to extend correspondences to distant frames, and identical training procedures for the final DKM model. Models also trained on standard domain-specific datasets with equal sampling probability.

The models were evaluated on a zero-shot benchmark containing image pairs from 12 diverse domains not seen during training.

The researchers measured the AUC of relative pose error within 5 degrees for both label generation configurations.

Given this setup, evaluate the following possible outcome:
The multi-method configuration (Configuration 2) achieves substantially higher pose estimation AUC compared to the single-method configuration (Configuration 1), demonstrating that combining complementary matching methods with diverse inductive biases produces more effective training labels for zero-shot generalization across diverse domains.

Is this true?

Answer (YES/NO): NO